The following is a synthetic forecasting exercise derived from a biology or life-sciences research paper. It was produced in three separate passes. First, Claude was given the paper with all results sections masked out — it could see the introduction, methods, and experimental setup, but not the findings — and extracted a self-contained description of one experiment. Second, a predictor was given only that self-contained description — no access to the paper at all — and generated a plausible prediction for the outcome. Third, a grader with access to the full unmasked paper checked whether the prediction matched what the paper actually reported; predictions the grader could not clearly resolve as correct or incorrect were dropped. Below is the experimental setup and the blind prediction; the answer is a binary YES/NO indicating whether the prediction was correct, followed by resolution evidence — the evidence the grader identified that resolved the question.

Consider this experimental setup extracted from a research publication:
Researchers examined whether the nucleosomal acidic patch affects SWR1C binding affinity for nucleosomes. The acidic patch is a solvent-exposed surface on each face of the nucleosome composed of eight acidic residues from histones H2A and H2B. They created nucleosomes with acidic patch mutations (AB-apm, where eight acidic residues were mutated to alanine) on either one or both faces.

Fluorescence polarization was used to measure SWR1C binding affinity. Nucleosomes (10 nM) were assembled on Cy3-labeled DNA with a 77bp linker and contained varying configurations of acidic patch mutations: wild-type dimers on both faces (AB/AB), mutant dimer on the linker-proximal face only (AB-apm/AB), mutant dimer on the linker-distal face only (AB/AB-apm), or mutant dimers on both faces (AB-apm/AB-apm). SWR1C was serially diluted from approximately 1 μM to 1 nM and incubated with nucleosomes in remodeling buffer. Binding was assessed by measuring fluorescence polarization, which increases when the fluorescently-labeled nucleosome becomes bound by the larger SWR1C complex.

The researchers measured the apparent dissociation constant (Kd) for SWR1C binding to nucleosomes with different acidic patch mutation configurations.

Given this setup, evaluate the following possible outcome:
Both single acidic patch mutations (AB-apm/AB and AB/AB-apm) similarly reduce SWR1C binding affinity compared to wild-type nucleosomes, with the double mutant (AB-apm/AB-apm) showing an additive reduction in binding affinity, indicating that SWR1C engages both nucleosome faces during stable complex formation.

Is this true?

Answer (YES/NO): NO